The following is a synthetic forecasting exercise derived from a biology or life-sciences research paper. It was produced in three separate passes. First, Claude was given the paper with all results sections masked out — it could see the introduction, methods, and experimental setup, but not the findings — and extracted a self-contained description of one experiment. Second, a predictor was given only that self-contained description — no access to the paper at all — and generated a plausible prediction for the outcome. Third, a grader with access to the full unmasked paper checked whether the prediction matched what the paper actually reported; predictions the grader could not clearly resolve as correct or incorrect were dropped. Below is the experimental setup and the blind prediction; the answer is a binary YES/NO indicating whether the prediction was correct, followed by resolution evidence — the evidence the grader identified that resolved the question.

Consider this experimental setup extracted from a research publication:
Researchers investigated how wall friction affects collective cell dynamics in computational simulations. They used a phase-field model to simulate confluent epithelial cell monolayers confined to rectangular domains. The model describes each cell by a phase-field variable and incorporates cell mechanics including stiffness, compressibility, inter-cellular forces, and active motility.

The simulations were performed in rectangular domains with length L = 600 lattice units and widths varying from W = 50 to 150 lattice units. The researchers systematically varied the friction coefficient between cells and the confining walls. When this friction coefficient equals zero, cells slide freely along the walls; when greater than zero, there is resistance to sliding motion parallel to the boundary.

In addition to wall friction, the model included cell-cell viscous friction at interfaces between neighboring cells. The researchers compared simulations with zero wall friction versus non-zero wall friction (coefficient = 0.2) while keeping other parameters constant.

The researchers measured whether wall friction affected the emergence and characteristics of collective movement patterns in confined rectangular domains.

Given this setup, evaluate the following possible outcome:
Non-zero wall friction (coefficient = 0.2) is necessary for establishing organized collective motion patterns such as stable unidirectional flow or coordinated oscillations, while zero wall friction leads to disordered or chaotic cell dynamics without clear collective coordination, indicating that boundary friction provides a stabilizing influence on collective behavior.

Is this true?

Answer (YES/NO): NO